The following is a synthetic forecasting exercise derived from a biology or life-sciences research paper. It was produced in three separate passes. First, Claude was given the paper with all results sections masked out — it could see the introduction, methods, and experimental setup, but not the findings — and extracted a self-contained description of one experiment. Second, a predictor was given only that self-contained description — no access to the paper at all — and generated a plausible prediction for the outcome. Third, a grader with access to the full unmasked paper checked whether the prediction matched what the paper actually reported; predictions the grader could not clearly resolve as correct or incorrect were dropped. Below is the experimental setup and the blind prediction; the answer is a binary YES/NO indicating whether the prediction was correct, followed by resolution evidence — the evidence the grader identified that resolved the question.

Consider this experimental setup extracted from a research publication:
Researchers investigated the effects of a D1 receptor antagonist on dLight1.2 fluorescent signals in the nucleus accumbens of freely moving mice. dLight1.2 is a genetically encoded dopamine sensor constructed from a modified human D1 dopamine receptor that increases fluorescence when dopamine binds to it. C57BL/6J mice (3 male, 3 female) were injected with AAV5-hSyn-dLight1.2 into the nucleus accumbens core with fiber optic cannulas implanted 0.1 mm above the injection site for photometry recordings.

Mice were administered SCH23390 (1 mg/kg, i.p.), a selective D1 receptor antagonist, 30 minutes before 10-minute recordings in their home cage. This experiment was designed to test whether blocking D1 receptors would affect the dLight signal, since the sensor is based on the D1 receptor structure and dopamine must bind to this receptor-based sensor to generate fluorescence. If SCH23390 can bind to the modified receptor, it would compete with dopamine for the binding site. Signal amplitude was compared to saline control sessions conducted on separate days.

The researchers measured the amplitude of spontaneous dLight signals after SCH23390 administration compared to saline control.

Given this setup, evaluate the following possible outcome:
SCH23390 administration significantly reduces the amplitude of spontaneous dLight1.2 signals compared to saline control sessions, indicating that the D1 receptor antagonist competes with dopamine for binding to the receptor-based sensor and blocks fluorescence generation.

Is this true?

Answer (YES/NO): NO